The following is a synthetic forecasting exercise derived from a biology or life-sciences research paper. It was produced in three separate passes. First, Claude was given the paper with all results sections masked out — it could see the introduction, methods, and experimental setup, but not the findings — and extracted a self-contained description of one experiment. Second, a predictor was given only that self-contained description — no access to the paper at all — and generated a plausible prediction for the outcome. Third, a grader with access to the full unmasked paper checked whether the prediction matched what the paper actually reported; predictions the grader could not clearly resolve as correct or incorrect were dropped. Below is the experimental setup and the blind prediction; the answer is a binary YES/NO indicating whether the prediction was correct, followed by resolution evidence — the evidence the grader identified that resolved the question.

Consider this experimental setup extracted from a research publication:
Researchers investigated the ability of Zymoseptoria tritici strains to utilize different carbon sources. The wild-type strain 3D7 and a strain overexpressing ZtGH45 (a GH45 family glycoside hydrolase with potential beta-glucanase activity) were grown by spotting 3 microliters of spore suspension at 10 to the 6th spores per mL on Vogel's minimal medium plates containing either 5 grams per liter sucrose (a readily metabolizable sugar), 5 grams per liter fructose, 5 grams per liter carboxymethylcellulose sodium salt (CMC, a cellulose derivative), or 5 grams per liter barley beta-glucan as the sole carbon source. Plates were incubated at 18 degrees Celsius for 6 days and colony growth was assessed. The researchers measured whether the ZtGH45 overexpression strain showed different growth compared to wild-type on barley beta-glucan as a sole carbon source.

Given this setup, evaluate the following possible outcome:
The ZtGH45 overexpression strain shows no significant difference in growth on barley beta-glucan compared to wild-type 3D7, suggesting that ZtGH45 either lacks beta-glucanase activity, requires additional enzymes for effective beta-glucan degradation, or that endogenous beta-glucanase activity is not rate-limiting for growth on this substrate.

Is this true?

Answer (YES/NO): YES